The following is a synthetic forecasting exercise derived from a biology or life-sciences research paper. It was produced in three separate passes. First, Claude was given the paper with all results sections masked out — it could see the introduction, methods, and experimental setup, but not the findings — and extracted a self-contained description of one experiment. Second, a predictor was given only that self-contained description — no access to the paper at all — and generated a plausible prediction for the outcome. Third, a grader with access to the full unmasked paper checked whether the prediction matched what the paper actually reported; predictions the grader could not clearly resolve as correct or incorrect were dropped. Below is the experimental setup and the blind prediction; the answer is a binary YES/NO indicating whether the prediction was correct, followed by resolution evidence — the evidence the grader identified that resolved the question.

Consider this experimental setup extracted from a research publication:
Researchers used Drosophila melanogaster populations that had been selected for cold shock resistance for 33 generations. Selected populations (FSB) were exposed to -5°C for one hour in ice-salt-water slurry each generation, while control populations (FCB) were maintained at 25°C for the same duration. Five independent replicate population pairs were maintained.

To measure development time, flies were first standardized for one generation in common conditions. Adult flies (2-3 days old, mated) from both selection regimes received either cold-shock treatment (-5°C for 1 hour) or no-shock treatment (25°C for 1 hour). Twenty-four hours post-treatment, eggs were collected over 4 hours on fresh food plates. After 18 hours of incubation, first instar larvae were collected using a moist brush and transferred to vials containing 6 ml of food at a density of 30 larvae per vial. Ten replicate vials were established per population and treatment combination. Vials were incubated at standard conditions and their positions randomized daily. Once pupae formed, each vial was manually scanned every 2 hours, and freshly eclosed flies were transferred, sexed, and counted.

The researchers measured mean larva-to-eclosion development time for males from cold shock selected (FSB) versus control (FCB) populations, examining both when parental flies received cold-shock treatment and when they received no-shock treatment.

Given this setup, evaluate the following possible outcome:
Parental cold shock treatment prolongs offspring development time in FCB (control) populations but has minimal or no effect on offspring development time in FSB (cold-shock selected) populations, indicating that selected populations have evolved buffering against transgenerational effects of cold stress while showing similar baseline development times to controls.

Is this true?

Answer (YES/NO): NO